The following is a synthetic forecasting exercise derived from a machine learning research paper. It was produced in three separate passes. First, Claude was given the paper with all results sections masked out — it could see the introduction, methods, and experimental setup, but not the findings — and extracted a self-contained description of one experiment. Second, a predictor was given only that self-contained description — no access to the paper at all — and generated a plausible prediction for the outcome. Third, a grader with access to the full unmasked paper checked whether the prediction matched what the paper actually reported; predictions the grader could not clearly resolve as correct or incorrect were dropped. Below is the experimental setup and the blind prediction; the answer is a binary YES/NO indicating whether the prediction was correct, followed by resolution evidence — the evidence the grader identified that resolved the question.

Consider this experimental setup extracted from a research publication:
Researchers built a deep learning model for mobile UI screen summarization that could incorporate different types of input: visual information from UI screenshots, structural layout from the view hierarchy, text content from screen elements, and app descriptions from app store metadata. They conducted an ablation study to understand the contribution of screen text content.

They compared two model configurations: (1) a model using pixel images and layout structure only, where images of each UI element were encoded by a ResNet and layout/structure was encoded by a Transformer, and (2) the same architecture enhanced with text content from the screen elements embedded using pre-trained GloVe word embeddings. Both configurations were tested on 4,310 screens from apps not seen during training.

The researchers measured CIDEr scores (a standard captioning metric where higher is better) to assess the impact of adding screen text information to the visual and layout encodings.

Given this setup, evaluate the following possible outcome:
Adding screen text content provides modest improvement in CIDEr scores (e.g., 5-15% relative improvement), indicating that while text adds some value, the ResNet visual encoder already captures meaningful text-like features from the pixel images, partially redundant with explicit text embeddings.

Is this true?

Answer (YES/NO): NO